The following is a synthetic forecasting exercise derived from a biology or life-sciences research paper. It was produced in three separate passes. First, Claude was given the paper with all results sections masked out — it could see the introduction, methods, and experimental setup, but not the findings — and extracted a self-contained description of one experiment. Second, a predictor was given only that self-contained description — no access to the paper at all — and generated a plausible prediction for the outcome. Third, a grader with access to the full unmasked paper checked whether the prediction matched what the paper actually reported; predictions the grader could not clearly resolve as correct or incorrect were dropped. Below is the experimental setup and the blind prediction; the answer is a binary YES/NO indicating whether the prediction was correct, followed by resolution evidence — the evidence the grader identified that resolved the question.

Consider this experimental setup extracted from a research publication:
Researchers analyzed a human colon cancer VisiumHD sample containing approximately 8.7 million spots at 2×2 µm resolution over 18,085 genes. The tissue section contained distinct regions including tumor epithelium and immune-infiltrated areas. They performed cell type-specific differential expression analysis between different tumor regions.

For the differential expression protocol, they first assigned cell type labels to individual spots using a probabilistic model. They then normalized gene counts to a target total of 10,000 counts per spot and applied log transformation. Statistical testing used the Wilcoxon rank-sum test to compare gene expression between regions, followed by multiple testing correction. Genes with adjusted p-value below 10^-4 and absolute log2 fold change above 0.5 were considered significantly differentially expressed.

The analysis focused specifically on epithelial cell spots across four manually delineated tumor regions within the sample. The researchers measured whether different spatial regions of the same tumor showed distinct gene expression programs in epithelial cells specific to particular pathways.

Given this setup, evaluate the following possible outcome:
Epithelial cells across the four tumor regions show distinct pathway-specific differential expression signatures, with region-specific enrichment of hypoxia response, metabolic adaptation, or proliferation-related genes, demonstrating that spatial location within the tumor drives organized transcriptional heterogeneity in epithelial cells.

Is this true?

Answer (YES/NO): NO